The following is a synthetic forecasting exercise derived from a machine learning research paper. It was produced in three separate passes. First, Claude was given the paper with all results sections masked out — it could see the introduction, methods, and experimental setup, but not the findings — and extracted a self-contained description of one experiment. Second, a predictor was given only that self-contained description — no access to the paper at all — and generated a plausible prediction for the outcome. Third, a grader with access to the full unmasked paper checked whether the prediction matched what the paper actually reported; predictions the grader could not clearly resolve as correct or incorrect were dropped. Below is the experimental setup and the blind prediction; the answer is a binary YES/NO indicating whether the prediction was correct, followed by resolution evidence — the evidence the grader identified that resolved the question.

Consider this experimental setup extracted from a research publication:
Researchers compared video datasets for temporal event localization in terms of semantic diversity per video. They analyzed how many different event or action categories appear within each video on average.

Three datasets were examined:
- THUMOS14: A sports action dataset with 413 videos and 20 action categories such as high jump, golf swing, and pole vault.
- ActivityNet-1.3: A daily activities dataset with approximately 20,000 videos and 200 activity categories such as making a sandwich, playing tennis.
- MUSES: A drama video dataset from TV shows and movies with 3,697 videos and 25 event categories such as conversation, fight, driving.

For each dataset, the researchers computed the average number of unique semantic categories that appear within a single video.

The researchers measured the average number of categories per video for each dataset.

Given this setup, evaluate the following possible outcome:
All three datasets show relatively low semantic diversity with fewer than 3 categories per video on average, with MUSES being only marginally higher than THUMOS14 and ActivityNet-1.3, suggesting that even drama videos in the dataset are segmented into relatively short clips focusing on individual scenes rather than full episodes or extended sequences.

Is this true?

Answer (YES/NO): NO